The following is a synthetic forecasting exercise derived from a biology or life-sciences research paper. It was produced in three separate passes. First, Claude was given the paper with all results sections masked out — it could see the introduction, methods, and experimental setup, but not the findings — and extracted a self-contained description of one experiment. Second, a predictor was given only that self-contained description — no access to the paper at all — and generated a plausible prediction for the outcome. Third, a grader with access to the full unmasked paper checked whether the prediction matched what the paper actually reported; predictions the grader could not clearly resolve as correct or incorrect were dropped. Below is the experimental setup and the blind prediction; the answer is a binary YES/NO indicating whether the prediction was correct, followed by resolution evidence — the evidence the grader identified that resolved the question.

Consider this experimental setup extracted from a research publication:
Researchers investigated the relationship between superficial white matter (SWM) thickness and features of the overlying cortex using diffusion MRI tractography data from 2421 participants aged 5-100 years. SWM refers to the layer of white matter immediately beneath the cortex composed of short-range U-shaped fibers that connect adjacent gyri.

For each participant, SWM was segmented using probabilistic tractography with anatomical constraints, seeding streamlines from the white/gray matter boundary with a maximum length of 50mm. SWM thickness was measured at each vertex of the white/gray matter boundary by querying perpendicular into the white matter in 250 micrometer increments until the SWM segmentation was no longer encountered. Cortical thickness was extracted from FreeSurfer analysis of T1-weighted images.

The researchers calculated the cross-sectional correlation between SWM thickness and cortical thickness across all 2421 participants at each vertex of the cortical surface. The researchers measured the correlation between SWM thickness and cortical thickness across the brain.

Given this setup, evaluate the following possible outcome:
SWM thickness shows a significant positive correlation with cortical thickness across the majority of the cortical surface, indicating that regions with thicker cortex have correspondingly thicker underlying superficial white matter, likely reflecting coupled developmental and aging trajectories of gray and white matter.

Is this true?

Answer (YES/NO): YES